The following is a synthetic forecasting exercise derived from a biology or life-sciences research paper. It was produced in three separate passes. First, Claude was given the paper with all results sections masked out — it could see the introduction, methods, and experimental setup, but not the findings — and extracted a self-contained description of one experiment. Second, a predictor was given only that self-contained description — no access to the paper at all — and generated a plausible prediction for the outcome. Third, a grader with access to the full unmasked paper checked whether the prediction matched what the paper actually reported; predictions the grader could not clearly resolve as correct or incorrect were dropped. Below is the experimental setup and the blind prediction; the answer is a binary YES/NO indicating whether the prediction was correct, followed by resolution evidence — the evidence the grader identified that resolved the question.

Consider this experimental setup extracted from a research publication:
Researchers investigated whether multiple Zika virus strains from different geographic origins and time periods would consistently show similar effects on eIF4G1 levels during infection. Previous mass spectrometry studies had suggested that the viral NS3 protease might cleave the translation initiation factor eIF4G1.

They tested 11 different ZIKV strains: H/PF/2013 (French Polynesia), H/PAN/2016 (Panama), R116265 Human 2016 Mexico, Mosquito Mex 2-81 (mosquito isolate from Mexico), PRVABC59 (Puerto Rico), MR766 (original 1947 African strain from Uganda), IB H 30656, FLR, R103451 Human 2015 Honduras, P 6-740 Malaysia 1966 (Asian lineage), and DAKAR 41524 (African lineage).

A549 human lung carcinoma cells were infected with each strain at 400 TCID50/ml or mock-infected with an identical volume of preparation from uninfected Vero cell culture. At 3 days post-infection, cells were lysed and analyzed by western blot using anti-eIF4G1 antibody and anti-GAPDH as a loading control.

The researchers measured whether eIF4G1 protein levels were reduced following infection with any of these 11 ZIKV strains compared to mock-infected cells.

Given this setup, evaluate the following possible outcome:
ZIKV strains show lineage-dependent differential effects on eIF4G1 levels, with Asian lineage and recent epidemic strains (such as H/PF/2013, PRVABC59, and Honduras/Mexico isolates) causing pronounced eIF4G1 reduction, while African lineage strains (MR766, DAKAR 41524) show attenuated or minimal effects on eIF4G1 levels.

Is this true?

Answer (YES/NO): NO